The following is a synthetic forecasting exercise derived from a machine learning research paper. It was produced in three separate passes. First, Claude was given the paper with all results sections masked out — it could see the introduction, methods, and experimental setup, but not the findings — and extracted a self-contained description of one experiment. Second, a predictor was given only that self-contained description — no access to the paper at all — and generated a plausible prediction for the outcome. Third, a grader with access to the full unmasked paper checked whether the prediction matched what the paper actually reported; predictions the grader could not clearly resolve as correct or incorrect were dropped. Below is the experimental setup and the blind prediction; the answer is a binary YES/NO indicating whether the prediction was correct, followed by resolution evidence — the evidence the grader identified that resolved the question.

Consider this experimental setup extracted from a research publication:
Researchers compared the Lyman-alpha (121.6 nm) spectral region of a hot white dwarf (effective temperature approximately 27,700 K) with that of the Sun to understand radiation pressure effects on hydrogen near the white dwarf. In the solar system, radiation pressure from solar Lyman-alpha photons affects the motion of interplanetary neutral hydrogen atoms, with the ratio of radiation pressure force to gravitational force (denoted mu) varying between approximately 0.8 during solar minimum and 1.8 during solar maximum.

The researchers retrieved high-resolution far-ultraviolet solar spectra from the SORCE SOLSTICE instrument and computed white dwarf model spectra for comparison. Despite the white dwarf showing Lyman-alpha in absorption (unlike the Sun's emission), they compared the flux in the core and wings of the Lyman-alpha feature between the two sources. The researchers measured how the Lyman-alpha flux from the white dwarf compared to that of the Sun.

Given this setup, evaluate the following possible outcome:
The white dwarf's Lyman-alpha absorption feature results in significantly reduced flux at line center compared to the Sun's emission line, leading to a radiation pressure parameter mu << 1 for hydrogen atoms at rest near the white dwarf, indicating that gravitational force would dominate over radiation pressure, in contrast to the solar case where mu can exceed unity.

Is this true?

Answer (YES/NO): NO